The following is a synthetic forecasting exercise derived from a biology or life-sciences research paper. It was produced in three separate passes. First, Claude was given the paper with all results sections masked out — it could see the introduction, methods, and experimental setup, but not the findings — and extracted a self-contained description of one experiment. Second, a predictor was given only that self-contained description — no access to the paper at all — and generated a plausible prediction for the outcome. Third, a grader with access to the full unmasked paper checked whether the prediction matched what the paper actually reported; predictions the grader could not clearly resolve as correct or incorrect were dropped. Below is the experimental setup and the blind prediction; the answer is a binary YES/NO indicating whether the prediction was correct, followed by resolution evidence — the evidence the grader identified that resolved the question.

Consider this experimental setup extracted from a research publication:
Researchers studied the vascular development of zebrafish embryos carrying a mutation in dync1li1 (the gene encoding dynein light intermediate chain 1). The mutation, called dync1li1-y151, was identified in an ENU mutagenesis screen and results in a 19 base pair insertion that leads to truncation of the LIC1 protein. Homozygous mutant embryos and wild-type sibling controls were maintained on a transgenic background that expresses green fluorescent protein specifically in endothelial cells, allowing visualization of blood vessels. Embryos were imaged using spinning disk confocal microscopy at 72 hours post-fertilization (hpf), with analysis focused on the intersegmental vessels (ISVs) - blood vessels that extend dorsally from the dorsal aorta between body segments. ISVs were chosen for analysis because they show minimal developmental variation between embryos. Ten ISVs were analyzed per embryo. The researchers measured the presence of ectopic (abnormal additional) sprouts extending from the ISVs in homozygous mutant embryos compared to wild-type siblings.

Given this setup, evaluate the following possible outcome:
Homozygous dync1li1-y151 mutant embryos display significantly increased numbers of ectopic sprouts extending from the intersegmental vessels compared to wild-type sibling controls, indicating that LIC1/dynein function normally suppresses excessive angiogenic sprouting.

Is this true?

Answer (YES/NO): YES